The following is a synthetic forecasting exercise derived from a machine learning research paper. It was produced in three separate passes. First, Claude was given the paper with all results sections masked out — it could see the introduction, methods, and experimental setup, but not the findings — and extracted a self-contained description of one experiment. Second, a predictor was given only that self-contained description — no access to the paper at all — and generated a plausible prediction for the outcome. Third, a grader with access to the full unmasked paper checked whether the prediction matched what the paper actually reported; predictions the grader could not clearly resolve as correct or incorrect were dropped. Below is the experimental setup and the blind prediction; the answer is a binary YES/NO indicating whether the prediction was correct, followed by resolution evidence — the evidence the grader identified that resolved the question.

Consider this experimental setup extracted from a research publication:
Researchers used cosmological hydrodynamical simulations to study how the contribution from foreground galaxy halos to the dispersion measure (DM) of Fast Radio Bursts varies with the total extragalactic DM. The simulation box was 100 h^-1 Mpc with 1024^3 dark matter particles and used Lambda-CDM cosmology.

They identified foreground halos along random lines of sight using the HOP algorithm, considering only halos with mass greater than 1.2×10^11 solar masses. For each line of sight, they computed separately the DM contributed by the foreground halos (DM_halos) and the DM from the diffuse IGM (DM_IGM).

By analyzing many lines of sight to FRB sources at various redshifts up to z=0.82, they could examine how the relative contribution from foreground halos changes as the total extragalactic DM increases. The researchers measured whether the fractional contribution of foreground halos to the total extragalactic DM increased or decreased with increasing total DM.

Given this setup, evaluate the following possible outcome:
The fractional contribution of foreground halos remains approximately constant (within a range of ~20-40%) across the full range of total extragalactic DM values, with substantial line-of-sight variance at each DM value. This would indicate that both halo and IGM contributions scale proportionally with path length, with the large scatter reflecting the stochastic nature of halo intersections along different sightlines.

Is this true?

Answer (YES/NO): NO